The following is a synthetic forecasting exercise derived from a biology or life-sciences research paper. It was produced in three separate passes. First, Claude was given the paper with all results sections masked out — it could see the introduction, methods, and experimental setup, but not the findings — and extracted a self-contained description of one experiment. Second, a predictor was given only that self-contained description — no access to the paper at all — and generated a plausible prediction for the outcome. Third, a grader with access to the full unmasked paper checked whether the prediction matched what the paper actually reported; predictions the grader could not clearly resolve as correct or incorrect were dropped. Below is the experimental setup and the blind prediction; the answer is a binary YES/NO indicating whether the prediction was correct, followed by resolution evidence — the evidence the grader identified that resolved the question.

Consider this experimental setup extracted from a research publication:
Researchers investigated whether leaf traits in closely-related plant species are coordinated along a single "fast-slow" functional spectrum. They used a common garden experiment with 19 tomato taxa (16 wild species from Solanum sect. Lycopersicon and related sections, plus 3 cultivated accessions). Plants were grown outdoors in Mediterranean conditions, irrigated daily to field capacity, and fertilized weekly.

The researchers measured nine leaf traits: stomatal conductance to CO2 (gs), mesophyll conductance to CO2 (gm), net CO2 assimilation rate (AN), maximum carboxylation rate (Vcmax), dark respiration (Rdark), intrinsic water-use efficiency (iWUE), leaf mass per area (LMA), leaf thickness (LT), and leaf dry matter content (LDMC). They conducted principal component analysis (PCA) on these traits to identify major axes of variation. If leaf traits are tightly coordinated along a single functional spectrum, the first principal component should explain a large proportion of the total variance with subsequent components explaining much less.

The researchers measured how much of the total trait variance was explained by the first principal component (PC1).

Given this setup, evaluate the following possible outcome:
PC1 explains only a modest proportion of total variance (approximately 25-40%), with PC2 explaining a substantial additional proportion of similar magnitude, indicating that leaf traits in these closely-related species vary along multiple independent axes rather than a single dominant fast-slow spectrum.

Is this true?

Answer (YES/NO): YES